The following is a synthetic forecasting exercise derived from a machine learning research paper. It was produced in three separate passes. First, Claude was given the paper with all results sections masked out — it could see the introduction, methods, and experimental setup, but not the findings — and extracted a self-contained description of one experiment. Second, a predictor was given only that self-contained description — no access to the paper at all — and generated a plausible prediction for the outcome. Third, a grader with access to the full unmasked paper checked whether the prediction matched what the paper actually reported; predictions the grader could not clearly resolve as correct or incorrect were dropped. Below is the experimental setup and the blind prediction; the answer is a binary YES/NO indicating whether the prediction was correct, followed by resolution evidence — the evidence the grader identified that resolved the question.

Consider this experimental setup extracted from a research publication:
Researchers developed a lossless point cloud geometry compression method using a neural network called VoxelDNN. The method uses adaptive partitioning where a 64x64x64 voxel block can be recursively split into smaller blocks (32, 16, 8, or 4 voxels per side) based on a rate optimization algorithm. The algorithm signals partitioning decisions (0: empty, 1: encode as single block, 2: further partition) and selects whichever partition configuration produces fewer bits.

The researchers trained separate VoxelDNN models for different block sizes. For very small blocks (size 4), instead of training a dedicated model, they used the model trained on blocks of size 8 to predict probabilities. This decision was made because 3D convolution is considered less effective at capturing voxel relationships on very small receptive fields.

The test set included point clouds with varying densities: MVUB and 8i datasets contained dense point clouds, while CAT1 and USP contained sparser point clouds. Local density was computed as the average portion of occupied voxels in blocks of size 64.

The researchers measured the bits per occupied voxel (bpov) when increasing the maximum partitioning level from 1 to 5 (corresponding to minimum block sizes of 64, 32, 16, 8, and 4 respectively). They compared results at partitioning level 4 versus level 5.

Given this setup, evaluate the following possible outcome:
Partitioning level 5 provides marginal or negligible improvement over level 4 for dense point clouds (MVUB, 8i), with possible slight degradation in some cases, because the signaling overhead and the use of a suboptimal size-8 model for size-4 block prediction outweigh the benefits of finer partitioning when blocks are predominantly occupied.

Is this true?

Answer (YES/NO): NO